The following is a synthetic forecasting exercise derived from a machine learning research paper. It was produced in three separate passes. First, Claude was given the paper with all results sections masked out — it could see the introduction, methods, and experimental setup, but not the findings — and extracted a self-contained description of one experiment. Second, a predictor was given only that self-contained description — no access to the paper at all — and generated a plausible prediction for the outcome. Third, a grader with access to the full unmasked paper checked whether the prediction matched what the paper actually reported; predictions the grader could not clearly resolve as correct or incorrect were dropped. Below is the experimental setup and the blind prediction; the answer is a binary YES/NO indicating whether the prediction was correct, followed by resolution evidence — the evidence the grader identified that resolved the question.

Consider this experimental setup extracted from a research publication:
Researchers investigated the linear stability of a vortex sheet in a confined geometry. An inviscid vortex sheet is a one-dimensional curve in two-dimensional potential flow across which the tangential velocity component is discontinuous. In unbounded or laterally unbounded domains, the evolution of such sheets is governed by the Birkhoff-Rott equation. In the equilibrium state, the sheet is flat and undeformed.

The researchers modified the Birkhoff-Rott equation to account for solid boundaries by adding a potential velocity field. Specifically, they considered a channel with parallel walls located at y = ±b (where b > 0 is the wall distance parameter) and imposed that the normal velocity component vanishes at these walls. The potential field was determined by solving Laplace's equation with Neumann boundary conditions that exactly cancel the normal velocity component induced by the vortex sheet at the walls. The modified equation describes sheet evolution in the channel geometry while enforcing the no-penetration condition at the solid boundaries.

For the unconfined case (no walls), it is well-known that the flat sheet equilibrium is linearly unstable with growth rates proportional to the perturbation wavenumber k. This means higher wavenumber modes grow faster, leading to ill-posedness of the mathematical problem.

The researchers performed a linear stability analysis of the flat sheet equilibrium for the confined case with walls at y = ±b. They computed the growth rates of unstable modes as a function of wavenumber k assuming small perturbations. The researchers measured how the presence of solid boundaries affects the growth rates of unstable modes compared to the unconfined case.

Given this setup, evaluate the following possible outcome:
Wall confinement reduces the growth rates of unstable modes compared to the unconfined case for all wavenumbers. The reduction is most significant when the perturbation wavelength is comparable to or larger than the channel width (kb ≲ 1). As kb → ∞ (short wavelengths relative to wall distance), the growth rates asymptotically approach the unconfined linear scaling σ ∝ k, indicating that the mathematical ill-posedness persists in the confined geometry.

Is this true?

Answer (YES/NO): NO